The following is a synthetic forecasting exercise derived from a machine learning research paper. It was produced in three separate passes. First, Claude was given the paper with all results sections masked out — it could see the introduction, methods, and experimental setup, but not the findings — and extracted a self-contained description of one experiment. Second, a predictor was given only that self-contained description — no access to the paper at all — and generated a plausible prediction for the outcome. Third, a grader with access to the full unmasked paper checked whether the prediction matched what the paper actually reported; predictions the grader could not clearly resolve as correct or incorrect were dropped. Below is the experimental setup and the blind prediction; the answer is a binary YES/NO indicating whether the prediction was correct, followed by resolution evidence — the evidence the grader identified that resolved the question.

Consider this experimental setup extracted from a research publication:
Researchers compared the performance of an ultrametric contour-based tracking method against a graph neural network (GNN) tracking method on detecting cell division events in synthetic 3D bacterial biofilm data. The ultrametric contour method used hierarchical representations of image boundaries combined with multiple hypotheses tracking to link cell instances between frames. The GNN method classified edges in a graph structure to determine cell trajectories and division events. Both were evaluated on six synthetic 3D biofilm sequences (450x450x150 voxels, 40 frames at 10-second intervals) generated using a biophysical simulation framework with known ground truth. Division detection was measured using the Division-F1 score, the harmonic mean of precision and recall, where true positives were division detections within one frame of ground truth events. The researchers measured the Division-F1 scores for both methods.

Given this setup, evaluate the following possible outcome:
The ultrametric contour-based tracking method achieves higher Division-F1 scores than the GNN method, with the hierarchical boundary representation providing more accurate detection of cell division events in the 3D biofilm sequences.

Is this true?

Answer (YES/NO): YES